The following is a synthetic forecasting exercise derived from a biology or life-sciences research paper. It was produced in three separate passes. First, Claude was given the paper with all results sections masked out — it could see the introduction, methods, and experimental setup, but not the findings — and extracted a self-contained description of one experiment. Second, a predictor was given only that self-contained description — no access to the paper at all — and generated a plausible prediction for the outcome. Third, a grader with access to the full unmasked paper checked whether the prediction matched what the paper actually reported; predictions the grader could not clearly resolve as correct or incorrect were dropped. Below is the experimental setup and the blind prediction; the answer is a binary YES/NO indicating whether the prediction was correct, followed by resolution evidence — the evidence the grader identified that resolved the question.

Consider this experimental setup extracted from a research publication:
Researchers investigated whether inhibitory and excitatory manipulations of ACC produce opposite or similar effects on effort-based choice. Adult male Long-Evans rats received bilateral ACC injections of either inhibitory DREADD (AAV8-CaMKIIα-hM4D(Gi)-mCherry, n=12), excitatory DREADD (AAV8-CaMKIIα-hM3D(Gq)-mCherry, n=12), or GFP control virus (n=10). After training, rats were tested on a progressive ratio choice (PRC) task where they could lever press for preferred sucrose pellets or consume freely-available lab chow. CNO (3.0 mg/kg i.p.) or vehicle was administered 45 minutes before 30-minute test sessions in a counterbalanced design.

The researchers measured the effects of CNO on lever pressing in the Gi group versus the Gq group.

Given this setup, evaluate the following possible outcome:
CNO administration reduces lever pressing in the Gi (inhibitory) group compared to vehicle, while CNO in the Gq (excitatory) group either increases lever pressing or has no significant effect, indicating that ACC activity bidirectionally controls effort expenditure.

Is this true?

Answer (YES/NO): NO